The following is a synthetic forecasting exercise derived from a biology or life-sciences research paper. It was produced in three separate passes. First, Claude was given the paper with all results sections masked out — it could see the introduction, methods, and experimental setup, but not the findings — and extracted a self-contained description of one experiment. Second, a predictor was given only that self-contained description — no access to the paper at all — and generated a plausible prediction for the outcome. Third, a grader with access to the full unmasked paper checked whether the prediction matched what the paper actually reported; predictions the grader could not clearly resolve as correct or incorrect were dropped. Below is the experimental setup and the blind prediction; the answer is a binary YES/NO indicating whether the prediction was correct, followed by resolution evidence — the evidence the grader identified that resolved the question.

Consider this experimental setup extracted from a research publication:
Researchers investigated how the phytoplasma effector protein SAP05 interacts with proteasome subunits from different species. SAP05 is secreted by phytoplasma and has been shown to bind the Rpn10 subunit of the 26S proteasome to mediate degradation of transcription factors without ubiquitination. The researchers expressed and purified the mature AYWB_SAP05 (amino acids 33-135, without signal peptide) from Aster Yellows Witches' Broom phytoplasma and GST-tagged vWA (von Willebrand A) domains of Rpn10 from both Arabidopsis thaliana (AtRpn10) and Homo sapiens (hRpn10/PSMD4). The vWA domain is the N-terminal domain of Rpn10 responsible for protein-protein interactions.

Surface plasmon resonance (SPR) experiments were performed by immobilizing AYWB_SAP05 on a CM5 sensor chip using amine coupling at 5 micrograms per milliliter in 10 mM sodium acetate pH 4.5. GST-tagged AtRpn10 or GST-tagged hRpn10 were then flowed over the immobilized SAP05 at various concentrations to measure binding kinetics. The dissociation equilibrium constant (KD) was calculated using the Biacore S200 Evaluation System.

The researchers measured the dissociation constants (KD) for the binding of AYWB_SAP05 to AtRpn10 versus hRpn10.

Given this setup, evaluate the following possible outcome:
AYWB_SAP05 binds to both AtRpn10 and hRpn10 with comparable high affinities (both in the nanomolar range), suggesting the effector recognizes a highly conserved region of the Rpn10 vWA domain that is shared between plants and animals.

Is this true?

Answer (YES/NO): NO